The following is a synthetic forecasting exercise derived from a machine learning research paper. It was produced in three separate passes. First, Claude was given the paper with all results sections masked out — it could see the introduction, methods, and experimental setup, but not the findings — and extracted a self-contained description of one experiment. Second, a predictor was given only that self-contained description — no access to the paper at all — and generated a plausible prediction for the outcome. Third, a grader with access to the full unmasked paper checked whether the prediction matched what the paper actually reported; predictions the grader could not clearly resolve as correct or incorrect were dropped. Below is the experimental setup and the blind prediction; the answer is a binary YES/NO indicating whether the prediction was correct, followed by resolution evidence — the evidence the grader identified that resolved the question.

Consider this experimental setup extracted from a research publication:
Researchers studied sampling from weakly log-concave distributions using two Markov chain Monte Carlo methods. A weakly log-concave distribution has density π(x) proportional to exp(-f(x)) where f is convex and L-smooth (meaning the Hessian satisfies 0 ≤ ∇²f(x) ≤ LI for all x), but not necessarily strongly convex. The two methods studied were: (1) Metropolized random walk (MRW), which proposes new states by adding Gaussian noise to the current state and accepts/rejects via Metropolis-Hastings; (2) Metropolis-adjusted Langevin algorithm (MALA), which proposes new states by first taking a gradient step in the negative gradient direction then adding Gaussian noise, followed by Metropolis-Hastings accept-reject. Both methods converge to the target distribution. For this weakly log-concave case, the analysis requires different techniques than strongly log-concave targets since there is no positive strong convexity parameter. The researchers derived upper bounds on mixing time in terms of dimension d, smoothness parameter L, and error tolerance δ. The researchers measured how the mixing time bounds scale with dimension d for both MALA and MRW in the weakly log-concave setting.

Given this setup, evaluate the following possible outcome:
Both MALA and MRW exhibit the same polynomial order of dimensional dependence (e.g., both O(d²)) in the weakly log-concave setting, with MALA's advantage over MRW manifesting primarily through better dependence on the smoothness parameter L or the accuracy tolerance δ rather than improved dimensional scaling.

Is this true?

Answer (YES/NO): NO